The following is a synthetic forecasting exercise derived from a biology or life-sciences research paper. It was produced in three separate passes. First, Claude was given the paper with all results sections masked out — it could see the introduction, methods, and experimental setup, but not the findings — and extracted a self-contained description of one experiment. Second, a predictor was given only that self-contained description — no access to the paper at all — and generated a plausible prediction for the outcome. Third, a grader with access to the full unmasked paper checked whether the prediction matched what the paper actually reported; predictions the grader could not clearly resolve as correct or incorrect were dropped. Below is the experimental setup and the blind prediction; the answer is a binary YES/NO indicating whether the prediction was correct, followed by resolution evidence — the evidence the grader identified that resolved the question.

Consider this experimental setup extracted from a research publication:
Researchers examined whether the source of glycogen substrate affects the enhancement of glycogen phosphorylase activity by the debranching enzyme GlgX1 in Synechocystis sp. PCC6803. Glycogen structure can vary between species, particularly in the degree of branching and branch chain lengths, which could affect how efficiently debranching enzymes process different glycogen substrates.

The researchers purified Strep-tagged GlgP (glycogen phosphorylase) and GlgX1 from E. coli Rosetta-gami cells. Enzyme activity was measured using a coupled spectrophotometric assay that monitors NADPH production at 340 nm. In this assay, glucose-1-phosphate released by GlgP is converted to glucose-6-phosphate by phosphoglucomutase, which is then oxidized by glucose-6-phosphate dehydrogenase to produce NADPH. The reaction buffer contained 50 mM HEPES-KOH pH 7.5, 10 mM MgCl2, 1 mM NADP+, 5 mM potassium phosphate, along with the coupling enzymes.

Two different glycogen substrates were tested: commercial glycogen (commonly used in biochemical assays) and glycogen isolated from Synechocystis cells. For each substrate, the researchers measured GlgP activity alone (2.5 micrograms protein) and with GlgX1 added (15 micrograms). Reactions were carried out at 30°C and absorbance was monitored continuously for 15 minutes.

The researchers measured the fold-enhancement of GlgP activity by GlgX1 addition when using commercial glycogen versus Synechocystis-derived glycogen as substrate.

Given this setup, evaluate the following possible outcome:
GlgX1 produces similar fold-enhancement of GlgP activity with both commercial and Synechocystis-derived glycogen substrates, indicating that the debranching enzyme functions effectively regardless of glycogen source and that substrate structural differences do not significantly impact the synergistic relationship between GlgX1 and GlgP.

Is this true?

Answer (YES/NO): NO